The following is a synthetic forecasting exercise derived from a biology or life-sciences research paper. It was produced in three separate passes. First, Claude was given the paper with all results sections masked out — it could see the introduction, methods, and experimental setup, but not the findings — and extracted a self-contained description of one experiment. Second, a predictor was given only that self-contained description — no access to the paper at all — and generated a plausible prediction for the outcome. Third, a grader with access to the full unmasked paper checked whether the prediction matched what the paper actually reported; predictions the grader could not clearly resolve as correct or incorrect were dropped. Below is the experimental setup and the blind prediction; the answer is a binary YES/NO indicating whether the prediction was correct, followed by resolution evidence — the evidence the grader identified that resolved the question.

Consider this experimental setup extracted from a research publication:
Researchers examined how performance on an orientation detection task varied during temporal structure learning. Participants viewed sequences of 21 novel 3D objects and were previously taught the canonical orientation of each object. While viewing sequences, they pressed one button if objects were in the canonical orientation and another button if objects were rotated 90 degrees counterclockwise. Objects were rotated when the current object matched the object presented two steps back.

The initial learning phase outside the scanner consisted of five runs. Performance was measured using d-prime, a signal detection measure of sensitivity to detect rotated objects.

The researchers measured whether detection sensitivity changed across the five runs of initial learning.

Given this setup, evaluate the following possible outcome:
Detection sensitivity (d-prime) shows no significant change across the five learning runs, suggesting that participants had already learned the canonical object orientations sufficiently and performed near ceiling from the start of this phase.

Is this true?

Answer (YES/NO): NO